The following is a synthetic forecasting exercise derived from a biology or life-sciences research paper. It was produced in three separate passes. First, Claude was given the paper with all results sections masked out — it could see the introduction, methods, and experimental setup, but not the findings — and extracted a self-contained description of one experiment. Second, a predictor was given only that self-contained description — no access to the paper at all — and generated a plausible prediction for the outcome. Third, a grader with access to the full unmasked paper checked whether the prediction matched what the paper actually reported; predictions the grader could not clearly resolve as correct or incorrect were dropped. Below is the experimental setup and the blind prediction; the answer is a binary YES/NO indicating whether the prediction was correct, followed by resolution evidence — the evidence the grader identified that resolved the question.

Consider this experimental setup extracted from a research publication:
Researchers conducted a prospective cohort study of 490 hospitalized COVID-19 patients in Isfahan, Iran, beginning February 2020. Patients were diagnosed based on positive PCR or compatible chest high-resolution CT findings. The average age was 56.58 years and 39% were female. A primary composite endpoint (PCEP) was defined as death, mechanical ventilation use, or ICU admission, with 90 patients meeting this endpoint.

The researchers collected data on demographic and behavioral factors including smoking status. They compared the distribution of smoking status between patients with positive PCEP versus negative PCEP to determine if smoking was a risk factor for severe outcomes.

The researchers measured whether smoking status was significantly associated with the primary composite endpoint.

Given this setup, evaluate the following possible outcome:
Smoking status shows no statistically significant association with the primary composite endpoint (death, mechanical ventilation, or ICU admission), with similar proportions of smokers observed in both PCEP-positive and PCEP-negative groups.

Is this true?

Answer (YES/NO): YES